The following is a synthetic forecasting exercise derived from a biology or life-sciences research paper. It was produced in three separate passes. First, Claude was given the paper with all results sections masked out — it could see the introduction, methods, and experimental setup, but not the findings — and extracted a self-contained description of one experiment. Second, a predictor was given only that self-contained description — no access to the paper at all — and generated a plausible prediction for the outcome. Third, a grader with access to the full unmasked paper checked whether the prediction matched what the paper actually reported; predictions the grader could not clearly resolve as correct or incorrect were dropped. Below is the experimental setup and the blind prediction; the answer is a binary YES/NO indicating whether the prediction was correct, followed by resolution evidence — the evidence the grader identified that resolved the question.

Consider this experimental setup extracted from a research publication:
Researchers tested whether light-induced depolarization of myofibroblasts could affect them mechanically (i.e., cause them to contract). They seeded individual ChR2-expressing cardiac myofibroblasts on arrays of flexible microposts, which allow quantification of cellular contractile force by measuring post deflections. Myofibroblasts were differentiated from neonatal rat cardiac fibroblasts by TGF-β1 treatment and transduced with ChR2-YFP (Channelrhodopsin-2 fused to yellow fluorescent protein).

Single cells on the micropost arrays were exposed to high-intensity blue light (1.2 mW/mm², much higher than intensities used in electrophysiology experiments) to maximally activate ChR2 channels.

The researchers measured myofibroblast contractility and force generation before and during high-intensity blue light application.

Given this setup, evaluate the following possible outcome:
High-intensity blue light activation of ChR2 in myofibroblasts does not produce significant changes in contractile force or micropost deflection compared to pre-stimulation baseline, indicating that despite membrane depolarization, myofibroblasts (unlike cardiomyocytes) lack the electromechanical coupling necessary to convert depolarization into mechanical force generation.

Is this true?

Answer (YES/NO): YES